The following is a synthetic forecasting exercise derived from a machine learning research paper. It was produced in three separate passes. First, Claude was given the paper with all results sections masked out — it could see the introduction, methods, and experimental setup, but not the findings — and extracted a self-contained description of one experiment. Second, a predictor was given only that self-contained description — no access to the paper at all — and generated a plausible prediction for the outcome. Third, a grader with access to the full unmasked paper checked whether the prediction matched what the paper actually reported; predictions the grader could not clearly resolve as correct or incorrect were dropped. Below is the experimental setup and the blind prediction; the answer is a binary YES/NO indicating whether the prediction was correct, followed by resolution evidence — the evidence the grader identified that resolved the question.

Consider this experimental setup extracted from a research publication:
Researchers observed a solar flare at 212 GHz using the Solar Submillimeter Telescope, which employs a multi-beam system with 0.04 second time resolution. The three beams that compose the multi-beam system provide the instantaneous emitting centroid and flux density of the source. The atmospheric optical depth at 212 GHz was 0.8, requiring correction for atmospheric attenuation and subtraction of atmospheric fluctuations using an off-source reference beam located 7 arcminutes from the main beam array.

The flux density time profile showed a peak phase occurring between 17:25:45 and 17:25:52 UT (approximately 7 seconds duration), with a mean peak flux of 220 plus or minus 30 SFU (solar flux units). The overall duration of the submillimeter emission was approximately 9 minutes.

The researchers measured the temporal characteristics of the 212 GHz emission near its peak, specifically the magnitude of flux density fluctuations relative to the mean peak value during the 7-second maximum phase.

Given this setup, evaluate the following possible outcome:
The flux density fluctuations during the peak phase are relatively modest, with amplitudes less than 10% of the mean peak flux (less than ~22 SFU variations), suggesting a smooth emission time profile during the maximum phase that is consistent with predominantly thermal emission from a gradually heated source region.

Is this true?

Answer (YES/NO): YES